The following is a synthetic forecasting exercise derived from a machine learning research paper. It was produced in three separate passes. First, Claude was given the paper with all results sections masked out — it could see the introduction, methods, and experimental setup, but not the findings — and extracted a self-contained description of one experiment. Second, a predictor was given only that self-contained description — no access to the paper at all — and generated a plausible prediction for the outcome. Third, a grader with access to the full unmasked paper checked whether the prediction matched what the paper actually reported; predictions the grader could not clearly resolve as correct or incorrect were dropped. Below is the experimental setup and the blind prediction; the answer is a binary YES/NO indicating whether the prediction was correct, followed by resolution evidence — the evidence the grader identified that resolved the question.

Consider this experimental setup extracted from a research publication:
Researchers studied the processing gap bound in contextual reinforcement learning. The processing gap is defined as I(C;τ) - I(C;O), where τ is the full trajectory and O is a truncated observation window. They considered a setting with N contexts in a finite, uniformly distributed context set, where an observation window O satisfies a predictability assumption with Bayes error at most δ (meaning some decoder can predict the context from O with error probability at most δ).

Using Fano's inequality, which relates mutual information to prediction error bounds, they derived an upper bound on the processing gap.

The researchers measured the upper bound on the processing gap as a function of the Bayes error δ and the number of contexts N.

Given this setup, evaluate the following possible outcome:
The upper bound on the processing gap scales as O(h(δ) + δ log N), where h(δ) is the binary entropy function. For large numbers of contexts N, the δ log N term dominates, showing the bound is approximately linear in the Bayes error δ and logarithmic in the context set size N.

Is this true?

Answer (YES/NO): YES